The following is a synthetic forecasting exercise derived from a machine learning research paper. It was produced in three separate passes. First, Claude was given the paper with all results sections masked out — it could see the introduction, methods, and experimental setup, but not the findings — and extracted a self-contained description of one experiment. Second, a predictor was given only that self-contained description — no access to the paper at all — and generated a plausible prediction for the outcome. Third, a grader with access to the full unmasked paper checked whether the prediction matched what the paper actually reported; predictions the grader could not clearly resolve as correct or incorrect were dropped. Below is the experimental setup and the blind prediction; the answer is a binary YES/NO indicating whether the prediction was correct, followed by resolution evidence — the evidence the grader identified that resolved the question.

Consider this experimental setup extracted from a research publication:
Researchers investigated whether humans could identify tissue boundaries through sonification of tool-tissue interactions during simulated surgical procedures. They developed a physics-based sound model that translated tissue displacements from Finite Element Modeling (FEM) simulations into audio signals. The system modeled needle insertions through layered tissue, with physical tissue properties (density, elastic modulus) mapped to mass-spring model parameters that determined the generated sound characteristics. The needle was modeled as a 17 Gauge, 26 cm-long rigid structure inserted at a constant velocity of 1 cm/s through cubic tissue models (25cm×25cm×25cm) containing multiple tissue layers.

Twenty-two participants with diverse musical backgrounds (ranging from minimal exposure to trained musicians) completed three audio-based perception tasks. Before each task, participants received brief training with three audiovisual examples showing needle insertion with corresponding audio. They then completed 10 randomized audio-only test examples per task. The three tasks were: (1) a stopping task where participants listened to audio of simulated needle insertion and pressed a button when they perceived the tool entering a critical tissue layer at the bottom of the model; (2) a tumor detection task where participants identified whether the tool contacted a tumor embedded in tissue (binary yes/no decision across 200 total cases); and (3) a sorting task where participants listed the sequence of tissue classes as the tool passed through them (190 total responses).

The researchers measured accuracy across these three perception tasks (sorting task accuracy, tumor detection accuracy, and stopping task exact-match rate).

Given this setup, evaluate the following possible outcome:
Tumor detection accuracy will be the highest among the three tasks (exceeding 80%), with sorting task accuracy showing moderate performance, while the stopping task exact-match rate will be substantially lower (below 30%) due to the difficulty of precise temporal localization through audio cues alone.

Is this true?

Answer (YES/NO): NO